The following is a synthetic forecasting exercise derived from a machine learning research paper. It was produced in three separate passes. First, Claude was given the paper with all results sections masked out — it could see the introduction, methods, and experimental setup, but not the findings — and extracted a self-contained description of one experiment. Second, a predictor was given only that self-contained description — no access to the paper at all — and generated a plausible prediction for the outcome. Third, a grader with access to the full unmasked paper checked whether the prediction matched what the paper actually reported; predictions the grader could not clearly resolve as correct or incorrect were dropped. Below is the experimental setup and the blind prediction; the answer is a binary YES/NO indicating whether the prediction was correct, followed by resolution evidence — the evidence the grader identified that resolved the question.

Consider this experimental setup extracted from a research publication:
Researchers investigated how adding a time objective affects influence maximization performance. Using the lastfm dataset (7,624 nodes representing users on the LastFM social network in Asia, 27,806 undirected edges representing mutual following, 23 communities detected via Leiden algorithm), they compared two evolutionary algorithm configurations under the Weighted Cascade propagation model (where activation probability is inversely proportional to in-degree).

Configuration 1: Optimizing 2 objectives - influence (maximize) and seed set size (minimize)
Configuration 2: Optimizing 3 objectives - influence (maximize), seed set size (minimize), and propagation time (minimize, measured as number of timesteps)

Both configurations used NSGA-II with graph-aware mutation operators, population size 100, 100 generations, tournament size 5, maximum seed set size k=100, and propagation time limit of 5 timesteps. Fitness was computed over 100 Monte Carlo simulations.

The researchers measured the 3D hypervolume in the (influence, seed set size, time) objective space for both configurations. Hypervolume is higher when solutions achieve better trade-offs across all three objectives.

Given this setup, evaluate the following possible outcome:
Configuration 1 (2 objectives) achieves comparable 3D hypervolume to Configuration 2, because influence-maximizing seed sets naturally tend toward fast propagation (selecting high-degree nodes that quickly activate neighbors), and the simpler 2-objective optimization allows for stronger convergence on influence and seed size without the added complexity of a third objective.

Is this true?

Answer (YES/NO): NO